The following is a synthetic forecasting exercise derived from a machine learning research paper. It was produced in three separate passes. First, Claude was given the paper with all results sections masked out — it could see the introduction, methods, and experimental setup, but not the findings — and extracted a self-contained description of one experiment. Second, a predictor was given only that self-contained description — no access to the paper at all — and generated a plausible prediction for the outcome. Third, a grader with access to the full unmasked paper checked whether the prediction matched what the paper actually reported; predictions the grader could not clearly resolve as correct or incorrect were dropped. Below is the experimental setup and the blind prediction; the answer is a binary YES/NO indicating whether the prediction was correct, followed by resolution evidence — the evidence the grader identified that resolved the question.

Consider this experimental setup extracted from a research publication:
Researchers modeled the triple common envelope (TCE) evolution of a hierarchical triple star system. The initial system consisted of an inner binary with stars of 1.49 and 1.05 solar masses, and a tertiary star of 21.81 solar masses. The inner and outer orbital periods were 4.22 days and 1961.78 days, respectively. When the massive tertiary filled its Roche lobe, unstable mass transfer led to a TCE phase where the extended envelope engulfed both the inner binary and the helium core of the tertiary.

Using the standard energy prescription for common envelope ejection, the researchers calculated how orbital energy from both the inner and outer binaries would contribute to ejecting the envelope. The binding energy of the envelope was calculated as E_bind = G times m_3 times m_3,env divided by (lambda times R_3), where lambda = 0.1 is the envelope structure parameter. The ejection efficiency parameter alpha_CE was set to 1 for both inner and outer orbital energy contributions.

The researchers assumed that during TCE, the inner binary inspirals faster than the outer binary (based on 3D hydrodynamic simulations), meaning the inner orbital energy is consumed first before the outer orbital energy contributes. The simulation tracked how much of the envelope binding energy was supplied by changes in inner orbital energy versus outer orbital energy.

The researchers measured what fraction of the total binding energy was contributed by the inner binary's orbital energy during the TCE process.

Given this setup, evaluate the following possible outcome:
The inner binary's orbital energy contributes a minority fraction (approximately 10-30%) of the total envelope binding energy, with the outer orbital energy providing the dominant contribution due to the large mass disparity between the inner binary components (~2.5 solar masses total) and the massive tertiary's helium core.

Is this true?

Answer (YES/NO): NO